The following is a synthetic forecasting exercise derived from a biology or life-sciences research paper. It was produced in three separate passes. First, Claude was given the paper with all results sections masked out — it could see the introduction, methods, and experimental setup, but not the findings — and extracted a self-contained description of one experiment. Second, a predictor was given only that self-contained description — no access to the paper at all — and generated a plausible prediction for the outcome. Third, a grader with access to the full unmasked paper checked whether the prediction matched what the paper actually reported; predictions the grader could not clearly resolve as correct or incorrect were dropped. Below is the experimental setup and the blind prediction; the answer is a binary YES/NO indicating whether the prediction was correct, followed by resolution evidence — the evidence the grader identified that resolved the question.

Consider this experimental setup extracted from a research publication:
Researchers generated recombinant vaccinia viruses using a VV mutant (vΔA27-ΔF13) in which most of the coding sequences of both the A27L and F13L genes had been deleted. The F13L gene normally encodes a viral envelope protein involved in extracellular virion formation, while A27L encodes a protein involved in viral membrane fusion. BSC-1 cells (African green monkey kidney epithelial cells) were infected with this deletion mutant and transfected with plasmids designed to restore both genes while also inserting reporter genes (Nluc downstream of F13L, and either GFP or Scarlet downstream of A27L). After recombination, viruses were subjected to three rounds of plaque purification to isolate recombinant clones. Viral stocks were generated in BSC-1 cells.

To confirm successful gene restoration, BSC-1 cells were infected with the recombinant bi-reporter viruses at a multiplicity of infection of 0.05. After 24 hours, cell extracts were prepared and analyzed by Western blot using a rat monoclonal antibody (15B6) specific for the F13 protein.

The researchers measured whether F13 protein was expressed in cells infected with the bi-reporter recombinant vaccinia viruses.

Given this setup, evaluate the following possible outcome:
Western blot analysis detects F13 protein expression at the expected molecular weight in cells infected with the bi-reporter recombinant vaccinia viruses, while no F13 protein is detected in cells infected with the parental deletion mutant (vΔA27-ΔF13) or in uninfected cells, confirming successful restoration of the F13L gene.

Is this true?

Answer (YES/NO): NO